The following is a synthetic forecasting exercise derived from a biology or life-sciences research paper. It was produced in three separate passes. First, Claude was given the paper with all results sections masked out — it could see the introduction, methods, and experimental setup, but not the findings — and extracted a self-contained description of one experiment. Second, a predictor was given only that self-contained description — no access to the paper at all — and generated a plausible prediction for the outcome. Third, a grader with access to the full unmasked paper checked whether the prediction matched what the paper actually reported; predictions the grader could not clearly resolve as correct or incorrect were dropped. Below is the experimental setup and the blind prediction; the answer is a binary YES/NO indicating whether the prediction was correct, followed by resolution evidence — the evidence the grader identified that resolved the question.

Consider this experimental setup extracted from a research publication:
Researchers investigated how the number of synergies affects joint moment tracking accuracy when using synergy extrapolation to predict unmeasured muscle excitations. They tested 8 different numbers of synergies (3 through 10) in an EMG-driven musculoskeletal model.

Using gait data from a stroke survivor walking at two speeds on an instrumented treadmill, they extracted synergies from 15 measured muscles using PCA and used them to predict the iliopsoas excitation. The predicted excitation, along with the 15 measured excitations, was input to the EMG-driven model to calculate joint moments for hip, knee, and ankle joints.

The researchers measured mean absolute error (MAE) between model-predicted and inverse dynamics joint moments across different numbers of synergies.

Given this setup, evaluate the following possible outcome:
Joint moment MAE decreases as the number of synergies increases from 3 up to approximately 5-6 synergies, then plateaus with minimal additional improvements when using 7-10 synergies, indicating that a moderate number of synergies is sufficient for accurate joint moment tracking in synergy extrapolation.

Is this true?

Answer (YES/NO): NO